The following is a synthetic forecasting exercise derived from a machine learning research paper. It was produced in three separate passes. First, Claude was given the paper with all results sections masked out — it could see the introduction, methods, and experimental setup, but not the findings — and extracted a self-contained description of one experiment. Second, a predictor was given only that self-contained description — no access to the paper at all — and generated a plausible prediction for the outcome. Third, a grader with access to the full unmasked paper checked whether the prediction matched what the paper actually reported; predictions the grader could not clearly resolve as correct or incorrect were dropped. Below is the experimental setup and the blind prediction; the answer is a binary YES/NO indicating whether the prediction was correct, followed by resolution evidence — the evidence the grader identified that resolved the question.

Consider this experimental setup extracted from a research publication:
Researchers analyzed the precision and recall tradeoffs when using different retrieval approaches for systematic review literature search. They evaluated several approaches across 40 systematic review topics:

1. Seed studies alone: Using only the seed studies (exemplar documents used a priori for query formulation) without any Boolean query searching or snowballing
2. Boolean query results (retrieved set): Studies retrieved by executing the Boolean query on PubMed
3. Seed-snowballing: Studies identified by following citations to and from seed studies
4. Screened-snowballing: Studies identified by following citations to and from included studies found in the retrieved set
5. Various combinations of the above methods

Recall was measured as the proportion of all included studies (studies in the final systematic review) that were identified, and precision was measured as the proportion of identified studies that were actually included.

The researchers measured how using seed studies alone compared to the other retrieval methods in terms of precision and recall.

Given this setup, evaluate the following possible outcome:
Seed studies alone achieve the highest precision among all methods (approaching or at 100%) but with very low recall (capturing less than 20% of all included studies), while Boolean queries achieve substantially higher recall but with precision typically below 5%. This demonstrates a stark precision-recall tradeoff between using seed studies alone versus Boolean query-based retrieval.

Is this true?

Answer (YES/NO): NO